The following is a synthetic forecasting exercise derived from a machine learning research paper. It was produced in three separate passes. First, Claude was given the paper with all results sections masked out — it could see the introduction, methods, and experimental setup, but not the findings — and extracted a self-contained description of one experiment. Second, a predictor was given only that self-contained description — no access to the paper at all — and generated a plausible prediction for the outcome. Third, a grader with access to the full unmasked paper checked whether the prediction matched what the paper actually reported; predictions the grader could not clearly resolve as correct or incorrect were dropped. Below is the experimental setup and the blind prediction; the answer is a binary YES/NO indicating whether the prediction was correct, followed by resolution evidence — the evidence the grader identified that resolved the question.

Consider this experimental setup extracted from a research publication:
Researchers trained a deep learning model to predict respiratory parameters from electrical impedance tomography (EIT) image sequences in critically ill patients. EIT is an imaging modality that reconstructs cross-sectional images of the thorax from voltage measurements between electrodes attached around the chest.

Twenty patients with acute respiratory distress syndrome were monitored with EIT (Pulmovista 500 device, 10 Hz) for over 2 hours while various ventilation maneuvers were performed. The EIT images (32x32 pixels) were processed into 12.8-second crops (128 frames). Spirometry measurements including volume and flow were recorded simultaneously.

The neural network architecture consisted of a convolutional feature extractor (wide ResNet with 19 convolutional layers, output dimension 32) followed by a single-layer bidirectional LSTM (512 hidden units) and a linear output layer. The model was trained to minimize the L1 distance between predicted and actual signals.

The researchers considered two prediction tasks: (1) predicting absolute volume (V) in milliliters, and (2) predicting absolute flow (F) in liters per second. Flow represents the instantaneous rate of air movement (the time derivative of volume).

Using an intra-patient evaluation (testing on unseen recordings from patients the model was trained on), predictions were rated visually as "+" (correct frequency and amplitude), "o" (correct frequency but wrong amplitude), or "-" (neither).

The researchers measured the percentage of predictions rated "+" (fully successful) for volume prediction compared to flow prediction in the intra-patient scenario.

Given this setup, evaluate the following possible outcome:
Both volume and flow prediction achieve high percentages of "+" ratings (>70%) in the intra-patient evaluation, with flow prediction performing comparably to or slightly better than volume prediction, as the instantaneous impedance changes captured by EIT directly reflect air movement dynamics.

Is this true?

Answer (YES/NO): NO